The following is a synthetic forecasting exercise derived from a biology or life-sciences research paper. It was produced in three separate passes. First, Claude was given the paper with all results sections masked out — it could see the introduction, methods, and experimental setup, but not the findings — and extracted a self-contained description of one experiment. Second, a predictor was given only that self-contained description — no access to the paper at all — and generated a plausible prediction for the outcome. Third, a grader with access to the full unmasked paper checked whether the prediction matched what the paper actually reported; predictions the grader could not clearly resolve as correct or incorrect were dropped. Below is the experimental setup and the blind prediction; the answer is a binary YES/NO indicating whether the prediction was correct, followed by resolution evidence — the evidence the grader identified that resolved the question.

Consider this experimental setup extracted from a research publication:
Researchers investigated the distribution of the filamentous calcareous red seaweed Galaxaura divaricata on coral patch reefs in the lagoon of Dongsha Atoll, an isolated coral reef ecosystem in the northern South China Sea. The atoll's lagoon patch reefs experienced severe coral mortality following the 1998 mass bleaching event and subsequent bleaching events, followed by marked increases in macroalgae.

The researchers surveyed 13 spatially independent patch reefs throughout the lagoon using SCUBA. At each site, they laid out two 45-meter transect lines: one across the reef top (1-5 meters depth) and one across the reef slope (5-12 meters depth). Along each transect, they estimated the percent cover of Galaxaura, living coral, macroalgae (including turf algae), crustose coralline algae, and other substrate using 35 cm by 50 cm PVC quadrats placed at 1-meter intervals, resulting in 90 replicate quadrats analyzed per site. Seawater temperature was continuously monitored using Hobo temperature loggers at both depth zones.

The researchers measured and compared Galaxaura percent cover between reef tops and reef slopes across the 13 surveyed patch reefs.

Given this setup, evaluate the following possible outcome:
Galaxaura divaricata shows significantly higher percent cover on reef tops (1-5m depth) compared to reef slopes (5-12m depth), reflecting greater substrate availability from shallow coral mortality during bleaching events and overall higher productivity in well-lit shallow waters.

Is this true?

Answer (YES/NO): NO